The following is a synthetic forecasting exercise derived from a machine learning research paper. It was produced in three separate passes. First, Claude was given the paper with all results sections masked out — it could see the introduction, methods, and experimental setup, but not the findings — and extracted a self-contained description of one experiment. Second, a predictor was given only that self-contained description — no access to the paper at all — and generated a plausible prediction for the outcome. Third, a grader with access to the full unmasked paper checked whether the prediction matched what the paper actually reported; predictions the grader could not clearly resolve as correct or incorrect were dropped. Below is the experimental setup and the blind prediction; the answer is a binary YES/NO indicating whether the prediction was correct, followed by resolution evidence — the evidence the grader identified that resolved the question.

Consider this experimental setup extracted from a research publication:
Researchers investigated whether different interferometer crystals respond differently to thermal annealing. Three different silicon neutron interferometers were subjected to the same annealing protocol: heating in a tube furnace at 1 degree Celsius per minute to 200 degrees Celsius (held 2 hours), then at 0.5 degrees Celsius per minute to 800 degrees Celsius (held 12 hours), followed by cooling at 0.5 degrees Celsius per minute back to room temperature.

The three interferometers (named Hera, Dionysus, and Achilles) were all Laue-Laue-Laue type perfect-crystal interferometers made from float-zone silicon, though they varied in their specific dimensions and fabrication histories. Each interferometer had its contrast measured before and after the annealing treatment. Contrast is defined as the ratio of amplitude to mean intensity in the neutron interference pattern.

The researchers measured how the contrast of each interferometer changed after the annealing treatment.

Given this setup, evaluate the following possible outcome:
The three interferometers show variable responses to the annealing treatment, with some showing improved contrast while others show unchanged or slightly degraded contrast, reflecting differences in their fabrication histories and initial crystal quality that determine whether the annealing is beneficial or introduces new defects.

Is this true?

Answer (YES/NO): YES